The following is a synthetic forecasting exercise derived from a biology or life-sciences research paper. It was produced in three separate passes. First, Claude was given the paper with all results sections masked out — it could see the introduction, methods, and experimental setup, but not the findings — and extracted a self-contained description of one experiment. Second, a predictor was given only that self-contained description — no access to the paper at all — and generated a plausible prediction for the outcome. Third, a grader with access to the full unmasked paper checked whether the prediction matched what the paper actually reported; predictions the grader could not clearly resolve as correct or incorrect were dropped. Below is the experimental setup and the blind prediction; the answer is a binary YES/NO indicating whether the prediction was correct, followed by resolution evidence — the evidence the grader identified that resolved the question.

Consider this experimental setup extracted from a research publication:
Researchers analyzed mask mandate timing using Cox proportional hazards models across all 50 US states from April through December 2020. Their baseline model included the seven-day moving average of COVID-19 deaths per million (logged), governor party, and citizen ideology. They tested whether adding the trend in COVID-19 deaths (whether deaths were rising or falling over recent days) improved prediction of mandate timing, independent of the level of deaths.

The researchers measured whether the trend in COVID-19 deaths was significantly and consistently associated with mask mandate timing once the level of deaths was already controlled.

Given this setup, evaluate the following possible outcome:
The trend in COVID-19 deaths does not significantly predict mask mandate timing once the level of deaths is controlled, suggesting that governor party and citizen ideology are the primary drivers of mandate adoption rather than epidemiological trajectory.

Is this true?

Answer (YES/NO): YES